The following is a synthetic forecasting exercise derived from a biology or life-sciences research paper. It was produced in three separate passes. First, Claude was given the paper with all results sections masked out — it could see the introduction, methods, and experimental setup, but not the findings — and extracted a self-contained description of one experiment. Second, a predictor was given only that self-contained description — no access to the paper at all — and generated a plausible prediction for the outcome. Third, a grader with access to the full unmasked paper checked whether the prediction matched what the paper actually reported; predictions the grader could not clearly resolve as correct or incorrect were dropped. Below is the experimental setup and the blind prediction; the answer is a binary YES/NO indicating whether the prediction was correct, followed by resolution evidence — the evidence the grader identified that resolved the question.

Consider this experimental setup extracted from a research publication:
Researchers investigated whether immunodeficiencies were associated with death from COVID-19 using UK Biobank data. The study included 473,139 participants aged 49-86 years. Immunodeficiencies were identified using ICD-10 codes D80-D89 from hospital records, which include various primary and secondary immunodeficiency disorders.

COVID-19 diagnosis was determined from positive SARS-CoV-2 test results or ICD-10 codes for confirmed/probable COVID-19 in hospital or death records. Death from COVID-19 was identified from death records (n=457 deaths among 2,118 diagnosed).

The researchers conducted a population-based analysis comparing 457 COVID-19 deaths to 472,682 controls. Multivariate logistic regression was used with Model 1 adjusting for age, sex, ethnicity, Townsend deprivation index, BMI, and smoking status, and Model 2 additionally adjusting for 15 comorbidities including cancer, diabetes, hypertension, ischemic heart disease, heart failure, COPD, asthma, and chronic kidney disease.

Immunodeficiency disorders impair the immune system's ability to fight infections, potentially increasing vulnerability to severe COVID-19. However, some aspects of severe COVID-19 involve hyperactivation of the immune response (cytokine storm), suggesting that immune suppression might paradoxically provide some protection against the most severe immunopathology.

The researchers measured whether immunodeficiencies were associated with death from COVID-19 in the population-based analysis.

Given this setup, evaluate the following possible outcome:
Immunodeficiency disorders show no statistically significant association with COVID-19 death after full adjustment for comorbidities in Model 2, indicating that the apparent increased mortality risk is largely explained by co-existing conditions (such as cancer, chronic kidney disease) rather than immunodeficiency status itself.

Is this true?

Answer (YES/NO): NO